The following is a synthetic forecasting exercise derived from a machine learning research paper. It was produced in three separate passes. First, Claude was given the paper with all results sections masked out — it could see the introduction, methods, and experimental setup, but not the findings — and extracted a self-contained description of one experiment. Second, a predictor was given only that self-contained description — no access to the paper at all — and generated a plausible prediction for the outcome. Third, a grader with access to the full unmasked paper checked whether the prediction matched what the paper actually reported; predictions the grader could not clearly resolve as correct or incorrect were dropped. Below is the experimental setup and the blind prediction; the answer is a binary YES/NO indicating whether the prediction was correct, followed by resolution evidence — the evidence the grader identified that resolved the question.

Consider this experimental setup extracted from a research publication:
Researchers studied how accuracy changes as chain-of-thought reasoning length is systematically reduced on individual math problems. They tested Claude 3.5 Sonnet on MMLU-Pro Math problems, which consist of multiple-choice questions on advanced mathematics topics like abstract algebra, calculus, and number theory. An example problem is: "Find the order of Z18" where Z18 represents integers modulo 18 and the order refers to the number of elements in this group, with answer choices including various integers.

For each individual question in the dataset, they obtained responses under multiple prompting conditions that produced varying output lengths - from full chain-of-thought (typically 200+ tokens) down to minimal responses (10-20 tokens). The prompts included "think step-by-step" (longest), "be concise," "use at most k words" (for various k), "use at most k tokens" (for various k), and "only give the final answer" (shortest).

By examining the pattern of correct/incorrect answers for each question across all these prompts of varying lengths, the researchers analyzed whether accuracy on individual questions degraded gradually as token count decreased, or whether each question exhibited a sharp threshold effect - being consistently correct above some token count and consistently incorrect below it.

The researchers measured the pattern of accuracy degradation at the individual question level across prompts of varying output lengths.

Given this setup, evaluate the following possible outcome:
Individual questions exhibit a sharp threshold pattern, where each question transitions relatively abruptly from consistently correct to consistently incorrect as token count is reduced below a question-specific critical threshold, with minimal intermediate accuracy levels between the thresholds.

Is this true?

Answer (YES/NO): YES